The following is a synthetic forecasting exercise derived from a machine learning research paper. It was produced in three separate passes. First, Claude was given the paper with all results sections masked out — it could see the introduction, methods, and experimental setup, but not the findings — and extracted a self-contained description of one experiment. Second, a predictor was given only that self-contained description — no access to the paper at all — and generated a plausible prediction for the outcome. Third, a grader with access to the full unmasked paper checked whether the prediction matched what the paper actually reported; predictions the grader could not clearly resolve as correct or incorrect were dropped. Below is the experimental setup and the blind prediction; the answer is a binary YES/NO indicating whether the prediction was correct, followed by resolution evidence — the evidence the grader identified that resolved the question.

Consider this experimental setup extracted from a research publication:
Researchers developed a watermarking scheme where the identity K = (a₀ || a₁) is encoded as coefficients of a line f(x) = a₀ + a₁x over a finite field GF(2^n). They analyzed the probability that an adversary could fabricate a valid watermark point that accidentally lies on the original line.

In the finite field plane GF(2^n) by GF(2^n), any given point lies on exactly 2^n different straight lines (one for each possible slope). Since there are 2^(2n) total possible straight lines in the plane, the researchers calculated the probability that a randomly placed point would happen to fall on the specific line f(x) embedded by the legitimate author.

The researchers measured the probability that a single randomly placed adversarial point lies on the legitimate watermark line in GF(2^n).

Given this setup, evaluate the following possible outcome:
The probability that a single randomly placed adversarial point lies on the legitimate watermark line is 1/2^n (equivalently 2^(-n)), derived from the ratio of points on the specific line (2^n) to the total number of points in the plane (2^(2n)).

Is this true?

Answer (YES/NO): YES